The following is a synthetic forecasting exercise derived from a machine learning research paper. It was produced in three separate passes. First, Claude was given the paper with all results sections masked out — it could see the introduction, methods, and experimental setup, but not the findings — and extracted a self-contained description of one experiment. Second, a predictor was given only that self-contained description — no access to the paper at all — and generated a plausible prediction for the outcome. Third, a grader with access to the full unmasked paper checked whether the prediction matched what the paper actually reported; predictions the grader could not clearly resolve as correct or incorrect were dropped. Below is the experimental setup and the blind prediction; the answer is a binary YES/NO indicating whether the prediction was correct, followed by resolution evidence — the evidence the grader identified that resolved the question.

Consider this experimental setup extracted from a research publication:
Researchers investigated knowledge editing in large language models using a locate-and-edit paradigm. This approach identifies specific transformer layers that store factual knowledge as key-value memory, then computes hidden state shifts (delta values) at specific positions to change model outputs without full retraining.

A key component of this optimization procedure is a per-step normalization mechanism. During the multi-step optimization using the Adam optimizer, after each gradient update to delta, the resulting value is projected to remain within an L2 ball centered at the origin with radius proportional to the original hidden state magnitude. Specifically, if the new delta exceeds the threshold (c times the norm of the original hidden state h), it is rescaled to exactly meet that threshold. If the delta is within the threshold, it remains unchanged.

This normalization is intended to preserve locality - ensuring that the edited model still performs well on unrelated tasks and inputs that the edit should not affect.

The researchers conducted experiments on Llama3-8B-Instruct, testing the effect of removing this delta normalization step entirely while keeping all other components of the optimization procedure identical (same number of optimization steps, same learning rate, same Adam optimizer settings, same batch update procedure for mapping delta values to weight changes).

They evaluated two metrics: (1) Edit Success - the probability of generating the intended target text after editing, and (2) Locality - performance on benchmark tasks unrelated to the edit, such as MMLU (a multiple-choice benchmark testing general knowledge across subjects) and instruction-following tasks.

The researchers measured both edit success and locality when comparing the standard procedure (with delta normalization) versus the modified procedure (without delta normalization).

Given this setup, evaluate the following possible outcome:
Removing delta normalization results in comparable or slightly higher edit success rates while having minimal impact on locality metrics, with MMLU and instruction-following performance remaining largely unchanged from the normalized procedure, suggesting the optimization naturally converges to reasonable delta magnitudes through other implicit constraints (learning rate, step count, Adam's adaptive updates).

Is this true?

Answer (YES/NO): NO